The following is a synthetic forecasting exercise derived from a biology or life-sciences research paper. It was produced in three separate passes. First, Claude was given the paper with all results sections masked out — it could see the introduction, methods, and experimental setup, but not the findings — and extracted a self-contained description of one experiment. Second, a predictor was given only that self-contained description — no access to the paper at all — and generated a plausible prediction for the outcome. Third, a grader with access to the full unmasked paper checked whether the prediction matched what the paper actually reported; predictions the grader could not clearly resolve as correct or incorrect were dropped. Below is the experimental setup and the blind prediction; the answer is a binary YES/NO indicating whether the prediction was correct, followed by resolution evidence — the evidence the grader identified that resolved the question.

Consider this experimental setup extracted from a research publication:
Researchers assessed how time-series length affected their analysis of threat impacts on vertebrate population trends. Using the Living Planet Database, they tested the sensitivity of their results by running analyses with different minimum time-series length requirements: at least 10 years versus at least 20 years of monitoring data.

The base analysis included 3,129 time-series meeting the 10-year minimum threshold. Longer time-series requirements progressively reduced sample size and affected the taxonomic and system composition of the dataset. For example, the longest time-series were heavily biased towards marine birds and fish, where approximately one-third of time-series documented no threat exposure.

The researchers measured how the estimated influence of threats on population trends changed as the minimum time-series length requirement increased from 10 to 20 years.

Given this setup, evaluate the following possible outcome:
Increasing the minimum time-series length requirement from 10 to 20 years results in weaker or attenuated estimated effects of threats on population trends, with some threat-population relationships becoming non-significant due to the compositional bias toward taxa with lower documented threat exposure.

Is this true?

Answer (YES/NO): YES